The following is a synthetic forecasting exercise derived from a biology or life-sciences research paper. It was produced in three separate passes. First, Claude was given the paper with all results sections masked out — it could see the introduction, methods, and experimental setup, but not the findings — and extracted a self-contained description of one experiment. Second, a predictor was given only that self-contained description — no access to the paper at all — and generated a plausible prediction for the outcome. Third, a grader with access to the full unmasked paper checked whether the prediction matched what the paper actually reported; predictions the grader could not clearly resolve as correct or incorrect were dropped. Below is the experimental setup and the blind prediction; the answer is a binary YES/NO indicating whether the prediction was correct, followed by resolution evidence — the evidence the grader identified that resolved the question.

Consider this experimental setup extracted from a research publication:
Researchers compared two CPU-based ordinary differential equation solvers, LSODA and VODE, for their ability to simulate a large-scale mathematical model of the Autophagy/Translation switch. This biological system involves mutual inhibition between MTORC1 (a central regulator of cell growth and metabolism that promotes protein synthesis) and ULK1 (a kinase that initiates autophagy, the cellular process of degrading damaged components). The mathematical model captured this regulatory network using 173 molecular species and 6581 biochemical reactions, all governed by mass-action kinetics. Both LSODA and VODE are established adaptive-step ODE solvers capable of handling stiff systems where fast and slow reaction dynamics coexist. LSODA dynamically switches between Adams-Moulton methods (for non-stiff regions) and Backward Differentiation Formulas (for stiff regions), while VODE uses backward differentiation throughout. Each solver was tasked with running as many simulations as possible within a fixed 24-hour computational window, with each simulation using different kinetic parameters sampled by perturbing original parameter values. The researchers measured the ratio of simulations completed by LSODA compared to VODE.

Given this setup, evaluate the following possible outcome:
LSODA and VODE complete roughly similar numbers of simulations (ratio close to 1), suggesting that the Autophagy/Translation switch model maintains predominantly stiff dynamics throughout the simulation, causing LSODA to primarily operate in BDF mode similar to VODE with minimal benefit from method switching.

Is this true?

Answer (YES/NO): NO